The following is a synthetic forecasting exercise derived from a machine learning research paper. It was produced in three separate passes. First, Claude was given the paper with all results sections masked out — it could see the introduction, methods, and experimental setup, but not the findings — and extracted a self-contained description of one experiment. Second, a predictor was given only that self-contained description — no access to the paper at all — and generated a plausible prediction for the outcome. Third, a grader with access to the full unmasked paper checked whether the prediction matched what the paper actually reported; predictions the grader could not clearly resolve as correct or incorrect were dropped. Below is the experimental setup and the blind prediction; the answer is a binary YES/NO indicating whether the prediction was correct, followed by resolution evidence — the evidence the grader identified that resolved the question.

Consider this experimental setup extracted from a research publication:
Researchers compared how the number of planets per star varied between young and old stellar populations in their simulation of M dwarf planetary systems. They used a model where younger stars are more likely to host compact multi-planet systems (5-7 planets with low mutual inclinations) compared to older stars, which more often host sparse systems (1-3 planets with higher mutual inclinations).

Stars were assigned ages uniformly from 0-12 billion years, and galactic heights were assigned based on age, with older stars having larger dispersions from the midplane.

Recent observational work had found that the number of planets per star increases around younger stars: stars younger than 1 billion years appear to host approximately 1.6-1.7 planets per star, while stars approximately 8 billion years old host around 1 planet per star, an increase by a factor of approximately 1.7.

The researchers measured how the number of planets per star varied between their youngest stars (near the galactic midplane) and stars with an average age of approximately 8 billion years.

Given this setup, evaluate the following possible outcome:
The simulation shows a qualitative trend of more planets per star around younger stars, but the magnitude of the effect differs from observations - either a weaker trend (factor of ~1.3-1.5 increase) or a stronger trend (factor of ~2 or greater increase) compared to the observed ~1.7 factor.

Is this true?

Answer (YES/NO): YES